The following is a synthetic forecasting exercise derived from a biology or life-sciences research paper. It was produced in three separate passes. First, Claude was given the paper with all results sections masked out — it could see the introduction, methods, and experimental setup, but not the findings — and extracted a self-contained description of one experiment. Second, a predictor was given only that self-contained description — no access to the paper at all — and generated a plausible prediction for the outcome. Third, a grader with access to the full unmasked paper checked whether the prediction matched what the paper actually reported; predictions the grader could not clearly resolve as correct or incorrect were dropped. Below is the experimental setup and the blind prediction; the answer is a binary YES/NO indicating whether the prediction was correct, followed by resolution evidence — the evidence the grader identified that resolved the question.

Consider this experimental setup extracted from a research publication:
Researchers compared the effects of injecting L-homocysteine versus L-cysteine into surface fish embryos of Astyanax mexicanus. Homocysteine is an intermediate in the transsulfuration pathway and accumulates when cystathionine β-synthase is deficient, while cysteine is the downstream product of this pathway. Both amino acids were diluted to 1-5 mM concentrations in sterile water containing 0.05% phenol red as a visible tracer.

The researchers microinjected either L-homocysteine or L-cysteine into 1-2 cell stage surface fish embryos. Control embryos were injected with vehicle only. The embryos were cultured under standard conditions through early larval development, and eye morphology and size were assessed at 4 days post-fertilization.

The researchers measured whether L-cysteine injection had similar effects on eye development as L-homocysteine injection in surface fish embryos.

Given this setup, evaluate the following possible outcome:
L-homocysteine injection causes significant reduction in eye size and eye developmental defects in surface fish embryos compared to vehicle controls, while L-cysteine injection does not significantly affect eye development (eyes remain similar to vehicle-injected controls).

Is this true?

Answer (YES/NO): YES